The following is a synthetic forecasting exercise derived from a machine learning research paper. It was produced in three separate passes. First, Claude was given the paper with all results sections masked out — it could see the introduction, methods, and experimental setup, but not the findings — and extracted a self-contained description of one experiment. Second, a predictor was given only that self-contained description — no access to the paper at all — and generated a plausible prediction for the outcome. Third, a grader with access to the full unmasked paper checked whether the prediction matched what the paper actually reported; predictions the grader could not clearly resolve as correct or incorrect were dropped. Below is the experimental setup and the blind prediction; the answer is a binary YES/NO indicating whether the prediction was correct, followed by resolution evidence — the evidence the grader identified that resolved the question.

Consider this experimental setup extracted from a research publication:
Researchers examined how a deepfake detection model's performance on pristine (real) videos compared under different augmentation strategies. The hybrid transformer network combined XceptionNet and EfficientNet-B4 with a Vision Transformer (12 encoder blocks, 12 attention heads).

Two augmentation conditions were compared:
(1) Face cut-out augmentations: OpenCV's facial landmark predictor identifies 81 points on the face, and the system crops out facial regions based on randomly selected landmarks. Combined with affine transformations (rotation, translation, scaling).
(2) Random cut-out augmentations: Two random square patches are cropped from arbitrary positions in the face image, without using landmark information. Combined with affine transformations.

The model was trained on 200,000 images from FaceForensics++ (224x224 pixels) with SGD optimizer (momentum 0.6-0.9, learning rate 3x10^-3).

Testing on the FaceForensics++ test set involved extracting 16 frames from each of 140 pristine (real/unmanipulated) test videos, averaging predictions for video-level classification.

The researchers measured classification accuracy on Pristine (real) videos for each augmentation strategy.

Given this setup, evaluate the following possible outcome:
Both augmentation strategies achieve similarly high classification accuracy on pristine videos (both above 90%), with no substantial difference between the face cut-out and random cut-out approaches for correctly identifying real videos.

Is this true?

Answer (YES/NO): NO